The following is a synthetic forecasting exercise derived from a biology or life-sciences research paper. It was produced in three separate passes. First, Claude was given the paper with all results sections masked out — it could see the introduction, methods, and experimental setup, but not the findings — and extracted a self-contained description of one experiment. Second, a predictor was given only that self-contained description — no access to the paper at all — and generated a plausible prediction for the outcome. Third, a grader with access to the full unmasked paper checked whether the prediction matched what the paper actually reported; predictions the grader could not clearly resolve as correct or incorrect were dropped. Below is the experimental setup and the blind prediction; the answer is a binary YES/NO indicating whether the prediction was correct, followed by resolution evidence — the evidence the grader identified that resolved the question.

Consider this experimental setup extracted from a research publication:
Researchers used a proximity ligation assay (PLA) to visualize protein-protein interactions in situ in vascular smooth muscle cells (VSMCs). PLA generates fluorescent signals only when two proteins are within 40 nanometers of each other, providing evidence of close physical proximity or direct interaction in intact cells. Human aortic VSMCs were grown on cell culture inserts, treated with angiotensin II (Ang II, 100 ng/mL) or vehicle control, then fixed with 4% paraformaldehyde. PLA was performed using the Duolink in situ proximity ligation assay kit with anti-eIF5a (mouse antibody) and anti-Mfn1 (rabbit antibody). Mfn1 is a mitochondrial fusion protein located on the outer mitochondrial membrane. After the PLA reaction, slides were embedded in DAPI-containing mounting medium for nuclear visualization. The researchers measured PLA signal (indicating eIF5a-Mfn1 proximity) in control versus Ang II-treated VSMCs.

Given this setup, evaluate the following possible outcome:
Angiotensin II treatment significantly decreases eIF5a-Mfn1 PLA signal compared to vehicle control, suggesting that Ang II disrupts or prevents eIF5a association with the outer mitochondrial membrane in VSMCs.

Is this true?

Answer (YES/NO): NO